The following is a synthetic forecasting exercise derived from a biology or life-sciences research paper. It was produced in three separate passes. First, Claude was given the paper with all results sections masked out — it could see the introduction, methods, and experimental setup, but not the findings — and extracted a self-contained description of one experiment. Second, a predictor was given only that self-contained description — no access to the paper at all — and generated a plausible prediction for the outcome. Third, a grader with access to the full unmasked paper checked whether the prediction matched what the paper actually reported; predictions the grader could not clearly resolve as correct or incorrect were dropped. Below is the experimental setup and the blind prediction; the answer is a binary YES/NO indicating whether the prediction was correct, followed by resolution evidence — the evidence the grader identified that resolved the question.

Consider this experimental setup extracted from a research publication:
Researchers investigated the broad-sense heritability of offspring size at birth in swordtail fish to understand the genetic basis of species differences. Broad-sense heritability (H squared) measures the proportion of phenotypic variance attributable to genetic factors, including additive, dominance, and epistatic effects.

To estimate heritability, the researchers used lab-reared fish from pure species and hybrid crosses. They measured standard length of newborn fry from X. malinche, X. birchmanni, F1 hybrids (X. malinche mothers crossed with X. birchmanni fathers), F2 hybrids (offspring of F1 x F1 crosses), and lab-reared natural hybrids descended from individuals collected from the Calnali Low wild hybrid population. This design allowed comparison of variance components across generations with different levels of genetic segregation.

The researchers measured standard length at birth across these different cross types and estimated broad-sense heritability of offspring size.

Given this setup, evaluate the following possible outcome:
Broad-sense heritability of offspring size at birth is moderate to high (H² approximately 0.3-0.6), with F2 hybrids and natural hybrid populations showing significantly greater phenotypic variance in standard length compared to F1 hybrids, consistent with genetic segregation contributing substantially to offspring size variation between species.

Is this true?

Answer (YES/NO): NO